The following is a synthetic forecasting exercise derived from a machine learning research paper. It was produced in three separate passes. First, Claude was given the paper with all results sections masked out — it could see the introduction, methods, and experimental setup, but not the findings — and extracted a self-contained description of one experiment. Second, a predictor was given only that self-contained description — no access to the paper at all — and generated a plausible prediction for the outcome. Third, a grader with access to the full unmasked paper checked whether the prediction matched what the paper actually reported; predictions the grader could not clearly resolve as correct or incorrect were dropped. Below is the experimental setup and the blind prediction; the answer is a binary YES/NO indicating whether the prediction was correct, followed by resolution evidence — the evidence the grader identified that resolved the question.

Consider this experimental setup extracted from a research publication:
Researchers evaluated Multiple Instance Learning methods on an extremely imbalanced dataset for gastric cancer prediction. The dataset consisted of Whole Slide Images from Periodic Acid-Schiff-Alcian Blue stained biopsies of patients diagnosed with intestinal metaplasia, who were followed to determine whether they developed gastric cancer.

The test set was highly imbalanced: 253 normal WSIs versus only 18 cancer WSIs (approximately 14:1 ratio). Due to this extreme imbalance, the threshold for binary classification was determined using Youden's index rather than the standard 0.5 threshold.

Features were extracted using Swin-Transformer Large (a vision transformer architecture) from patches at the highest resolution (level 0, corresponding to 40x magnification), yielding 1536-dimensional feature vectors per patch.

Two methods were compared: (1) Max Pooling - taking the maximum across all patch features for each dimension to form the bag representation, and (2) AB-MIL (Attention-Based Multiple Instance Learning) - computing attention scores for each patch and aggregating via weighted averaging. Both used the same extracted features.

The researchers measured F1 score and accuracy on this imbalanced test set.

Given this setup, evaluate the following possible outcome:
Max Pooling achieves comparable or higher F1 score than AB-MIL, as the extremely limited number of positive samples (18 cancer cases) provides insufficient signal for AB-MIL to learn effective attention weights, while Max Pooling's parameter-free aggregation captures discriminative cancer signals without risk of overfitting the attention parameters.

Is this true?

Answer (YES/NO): YES